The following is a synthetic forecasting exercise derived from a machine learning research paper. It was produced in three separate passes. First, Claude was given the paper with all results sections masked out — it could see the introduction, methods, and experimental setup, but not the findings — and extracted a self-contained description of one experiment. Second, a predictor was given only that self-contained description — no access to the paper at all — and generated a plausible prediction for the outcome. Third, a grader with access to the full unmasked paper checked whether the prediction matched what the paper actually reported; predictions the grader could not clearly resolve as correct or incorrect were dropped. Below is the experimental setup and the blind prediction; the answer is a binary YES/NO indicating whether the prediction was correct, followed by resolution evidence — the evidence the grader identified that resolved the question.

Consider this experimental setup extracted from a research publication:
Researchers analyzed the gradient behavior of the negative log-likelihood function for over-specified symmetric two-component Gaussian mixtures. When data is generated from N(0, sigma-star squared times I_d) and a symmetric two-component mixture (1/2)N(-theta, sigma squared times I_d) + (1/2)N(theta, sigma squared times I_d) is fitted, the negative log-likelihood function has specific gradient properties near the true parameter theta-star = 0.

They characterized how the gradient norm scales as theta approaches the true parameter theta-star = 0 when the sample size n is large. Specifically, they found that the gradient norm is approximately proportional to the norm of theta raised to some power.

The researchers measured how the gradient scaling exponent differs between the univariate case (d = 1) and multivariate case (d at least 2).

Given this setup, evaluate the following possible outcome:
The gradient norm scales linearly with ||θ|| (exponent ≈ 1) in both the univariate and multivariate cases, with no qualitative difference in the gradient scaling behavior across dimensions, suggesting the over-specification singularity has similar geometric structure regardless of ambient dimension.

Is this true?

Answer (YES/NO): NO